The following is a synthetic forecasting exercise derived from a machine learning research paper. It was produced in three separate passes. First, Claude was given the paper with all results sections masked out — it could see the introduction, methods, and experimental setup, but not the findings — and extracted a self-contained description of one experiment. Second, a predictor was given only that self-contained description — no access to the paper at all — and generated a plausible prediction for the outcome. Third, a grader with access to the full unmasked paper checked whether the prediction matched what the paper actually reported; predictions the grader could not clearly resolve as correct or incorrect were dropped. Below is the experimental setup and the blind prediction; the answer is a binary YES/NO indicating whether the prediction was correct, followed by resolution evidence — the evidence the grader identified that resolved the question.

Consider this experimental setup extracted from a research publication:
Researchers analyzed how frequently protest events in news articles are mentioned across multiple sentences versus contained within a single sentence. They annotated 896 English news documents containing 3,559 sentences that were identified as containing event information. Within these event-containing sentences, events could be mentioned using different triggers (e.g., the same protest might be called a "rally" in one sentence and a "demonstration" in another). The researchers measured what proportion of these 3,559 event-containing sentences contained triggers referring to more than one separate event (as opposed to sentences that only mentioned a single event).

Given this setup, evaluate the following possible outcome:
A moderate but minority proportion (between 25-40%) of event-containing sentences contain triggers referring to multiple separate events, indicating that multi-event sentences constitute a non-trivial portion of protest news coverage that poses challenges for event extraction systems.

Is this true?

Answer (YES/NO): NO